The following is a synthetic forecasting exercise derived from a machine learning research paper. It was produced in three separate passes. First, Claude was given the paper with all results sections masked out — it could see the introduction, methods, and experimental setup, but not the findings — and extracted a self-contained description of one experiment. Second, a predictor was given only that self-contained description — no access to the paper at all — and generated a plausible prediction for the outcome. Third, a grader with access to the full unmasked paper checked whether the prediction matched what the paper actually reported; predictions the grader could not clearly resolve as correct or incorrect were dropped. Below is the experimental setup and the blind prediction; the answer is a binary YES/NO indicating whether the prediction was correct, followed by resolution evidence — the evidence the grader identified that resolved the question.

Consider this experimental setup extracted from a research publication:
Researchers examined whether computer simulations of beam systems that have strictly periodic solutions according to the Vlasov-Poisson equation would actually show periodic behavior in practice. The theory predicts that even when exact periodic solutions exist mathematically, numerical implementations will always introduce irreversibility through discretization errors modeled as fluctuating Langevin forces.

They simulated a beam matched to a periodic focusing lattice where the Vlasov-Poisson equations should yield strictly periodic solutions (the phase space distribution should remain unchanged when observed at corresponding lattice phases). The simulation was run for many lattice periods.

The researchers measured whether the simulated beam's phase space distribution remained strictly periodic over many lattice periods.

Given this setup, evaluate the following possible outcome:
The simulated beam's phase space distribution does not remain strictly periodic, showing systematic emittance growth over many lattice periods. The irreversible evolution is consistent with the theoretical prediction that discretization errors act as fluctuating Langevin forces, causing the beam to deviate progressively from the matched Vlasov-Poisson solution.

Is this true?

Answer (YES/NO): YES